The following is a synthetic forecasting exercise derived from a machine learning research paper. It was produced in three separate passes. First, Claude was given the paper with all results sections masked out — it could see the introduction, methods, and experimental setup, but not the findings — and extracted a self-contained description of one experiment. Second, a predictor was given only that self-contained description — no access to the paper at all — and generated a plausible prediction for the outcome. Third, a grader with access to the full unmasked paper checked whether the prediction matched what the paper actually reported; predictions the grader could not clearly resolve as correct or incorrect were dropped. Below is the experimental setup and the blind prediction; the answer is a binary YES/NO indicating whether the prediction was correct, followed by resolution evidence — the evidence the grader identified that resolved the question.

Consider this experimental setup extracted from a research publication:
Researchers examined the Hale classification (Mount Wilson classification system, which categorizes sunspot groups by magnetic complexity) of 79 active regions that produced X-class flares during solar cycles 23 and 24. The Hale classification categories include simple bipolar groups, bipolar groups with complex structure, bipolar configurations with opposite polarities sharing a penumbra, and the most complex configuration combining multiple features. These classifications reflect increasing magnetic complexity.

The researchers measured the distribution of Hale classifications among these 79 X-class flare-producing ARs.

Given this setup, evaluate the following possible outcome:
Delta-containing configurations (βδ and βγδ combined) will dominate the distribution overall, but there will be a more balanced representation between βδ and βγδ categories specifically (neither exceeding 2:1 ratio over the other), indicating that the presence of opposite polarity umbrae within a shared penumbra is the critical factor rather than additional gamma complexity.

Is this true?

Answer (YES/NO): NO